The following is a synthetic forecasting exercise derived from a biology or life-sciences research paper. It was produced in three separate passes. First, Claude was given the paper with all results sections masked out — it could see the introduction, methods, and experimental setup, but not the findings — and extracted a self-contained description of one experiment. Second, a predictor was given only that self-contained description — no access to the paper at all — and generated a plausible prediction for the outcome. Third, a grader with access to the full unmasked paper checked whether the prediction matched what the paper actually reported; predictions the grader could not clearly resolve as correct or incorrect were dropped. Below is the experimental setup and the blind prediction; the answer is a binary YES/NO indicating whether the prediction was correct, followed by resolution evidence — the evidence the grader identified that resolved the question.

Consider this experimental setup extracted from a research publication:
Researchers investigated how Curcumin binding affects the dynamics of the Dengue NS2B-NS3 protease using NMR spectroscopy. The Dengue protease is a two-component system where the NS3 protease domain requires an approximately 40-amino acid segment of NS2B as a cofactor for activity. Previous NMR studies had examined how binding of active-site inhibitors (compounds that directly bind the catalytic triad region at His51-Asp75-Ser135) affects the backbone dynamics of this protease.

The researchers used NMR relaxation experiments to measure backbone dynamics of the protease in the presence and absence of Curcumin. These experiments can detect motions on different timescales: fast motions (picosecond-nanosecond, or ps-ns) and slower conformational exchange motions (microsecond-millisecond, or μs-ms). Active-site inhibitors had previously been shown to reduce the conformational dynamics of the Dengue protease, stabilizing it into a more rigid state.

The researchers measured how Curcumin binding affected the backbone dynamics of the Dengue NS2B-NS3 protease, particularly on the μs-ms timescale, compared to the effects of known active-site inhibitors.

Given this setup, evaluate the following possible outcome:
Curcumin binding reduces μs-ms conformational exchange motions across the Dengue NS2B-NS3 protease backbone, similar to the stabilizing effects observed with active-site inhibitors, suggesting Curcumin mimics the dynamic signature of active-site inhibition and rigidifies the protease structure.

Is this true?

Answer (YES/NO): NO